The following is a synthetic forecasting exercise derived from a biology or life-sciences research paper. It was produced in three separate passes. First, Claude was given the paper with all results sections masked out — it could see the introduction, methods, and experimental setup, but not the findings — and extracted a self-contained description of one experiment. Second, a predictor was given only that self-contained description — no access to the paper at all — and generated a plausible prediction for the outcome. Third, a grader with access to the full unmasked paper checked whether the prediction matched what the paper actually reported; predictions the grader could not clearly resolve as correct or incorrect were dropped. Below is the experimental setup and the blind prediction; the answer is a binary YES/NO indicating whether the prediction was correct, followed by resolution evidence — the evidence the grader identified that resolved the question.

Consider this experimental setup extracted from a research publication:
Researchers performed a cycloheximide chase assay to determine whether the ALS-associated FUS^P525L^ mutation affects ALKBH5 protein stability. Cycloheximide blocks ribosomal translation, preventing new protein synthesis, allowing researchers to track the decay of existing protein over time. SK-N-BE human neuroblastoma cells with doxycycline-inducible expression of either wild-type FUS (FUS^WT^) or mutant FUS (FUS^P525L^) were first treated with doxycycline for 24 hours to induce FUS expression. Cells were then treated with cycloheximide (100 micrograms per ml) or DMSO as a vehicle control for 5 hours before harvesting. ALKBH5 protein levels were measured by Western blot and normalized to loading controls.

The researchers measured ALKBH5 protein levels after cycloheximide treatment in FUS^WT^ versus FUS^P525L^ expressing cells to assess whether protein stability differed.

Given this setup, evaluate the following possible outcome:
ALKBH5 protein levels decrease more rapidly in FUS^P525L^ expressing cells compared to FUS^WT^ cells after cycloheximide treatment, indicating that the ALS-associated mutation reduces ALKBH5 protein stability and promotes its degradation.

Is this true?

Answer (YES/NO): NO